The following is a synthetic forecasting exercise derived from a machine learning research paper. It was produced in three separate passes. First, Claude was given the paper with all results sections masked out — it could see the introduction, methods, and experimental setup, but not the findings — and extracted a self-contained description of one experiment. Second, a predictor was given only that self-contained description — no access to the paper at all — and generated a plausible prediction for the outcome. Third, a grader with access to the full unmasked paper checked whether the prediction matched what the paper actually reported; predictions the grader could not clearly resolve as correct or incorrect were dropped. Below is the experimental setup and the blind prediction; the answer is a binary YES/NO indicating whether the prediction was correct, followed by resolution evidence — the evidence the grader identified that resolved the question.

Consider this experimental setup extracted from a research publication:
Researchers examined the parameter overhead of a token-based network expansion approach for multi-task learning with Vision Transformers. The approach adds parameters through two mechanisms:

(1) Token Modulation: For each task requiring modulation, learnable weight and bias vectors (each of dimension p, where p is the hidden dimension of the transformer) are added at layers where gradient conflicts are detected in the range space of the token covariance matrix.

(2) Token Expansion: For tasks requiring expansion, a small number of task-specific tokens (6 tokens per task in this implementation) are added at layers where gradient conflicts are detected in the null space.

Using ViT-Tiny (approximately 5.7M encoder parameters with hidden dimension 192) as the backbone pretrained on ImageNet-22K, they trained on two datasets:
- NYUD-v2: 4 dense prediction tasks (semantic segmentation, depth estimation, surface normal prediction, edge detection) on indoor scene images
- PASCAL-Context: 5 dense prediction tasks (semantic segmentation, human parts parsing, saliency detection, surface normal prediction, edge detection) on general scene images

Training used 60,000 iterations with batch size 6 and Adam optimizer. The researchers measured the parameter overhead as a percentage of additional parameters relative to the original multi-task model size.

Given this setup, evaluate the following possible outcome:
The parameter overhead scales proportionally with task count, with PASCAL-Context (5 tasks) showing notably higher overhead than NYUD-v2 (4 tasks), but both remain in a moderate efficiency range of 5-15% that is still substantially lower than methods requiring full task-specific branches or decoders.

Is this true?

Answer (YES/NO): NO